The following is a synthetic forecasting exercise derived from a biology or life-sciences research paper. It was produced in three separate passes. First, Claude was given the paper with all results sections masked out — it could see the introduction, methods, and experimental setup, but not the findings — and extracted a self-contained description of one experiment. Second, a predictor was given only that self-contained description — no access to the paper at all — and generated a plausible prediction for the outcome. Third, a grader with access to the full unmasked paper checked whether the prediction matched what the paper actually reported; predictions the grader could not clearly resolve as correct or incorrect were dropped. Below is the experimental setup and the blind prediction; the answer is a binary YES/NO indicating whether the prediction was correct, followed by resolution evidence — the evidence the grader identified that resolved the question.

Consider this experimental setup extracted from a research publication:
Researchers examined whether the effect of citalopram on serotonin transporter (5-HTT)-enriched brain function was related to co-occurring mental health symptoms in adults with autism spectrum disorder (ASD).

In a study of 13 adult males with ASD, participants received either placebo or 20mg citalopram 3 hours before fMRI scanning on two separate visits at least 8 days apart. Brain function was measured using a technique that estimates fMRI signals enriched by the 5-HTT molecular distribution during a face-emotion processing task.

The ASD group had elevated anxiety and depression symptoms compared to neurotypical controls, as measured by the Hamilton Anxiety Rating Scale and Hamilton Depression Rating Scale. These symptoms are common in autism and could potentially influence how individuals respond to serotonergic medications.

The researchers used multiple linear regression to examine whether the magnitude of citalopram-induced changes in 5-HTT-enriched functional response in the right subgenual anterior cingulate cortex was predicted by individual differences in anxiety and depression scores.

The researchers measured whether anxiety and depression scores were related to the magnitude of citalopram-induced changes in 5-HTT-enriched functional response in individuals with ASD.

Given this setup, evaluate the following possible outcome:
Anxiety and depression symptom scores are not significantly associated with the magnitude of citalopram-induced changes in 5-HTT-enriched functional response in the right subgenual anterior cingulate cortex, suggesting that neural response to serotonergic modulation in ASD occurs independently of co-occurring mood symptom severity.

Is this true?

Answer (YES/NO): YES